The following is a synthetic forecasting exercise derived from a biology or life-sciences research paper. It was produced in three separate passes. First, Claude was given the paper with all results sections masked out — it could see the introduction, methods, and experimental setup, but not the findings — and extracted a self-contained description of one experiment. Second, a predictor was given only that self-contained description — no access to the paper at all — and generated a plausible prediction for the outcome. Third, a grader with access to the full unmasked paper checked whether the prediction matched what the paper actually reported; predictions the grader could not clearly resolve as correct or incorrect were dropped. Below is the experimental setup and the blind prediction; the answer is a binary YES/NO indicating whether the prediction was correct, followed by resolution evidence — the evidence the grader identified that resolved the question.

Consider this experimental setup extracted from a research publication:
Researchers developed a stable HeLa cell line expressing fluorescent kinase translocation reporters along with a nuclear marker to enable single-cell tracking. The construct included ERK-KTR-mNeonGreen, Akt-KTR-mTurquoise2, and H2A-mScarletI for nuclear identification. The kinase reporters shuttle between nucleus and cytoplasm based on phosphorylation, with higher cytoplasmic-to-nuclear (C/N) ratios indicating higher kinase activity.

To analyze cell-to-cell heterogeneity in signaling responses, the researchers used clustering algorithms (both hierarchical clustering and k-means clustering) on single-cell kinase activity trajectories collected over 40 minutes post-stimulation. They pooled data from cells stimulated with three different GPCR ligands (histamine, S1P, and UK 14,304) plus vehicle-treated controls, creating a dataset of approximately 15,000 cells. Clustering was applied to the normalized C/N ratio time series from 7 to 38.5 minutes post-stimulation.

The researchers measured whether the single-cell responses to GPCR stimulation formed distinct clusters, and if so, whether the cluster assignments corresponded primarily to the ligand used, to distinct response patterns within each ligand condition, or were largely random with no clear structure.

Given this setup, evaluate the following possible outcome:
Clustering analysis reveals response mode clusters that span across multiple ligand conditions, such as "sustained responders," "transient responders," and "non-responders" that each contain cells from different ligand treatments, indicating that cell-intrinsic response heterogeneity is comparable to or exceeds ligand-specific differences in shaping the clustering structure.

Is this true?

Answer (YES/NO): YES